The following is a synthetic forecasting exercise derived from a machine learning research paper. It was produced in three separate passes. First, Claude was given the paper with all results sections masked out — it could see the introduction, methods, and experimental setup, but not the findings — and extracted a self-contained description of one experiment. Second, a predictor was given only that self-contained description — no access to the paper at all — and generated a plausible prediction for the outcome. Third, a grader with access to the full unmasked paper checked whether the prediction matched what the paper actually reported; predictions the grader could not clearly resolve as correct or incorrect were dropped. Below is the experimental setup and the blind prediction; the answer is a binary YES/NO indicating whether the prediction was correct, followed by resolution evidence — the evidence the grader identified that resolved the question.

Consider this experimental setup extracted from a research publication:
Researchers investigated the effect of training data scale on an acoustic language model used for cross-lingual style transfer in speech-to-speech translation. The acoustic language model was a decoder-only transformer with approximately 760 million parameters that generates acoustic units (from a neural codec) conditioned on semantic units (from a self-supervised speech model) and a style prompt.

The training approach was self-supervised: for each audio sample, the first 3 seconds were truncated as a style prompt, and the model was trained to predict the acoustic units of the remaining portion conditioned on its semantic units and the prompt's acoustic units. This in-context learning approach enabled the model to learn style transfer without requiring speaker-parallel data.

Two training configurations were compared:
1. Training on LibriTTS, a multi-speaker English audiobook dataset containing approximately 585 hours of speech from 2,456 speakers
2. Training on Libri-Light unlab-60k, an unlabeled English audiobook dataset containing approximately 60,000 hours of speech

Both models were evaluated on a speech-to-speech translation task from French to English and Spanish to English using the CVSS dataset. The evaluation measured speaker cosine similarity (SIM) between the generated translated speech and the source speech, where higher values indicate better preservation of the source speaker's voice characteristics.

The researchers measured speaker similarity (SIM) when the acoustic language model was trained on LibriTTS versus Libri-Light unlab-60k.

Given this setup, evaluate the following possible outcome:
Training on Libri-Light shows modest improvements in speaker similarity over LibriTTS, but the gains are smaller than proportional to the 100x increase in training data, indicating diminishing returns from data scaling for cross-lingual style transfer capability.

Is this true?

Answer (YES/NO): NO